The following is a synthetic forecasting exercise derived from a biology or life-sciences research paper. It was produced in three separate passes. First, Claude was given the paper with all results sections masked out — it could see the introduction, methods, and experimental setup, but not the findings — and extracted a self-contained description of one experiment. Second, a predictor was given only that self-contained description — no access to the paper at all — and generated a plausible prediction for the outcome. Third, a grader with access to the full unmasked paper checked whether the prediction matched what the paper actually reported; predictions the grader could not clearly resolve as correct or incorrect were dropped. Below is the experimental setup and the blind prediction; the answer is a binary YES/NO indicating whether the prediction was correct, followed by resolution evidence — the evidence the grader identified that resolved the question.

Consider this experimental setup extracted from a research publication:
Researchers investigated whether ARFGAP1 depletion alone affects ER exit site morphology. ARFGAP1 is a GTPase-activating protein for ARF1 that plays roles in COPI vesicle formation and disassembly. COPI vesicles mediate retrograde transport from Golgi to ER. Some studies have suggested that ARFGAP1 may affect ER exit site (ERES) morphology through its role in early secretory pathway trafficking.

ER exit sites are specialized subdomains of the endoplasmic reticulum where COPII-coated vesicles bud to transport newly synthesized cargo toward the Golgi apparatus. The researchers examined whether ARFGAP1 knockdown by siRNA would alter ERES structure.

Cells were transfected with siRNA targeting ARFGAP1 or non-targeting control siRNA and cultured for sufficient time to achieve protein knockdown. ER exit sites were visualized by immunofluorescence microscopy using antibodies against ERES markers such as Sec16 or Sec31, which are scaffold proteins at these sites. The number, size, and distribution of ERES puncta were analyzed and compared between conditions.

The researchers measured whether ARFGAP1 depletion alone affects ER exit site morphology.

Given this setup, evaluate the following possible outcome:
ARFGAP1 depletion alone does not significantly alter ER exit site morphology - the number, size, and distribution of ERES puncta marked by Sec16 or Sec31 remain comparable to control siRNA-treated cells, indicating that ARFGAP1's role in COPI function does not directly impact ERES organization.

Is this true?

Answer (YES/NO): NO